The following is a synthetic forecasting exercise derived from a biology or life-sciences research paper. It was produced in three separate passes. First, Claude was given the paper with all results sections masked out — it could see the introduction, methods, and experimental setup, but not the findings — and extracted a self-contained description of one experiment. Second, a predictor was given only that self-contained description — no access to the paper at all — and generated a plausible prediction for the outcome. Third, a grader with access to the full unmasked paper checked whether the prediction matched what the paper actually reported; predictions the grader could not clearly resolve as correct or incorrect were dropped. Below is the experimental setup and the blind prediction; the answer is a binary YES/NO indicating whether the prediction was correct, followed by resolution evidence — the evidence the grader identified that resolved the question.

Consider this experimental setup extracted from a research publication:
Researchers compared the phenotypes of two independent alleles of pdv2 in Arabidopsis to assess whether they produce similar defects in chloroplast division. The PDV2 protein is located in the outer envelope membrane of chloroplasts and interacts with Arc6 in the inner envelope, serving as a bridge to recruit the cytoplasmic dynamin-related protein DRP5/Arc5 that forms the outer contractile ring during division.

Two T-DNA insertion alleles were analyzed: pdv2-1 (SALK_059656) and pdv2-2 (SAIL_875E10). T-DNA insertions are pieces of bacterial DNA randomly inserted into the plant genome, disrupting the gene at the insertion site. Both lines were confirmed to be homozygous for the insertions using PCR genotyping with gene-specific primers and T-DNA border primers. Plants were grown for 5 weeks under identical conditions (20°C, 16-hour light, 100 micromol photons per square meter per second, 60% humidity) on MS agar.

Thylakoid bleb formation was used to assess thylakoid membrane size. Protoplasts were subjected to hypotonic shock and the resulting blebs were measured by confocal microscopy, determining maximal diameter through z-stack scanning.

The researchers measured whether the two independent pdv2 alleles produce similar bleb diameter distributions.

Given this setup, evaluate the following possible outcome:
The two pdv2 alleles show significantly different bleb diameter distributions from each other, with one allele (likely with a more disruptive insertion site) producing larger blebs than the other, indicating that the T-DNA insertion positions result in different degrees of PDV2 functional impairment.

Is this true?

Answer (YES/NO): NO